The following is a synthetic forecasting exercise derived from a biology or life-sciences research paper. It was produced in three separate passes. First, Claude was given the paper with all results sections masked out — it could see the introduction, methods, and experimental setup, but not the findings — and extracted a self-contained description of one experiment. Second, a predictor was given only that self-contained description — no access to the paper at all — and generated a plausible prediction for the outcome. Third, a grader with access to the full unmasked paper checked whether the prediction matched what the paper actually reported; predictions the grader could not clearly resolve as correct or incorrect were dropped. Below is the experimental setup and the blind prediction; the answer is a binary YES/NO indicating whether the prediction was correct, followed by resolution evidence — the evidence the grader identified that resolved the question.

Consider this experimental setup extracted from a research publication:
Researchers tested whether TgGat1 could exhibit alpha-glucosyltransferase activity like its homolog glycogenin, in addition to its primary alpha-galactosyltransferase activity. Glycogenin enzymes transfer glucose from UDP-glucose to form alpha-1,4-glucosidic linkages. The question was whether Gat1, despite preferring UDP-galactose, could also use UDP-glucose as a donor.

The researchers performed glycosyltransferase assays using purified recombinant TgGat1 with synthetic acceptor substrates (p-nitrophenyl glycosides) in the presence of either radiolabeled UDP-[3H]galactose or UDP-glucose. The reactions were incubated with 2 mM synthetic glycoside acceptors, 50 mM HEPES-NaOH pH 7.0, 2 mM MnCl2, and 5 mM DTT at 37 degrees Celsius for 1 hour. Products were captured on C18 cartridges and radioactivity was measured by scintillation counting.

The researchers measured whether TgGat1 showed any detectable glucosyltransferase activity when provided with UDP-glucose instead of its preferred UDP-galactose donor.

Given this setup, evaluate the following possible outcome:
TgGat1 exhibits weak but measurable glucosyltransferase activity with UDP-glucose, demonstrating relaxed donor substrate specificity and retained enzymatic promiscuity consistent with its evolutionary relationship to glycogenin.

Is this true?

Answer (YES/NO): YES